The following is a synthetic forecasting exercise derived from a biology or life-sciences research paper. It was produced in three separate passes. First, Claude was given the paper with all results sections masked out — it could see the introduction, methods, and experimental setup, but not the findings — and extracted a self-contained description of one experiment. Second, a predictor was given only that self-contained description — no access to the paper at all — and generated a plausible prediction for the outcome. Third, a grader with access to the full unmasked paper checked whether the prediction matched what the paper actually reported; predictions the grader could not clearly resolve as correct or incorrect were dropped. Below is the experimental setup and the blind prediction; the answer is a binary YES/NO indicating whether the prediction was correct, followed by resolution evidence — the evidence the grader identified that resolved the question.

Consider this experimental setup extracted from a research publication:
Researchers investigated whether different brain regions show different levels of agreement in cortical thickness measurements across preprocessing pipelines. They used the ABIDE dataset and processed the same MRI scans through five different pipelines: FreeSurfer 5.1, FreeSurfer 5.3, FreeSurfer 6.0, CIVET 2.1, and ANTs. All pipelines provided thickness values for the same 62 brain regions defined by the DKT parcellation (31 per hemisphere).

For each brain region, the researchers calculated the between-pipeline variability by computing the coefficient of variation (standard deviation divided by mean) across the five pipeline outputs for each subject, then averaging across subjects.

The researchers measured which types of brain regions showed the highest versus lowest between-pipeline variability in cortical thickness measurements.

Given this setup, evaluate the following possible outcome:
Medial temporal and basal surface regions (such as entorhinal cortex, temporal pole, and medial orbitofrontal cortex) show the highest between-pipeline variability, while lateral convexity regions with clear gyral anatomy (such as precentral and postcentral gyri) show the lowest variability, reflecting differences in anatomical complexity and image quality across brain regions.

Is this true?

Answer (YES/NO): NO